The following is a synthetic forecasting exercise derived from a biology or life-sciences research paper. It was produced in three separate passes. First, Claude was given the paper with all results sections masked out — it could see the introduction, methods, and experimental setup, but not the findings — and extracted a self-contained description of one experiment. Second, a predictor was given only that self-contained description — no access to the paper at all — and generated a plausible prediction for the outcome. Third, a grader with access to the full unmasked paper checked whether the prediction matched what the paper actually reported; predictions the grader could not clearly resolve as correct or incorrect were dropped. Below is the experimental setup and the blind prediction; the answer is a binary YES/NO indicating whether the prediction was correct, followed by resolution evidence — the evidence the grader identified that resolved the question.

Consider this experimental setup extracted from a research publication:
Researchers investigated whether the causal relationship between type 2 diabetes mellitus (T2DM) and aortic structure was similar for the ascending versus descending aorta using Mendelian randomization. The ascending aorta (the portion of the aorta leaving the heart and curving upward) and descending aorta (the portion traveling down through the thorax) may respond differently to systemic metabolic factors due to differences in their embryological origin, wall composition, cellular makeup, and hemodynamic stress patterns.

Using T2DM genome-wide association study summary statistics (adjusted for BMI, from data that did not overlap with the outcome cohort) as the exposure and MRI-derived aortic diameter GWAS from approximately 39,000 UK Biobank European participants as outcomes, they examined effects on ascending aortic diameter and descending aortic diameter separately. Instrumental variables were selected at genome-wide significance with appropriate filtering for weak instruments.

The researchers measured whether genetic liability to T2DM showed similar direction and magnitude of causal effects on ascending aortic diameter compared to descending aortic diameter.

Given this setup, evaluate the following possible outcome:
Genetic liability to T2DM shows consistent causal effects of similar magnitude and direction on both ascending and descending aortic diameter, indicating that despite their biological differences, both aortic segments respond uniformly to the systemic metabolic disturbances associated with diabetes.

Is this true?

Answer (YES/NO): NO